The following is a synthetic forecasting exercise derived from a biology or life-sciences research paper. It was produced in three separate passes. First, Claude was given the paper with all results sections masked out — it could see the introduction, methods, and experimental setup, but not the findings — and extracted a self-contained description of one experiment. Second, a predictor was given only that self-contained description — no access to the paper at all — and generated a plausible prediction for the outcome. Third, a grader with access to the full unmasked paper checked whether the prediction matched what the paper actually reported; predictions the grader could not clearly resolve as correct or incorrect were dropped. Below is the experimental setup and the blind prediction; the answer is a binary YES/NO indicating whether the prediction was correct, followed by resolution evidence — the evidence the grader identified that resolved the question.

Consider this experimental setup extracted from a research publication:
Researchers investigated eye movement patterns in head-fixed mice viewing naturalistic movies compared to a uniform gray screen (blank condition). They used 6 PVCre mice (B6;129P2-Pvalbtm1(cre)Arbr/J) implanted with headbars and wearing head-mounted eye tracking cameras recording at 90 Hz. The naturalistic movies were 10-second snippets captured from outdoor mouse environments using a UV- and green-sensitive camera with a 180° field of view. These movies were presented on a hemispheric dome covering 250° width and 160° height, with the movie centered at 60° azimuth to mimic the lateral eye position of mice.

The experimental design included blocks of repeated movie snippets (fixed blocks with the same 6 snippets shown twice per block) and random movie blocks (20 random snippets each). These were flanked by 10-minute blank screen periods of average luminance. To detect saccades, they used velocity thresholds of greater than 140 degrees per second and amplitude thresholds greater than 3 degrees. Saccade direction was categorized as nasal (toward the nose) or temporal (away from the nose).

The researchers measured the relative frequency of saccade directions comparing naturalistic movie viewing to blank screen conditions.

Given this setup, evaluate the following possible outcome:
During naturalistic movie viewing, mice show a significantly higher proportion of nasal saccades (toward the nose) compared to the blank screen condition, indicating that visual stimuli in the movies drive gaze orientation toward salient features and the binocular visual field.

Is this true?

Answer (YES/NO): NO